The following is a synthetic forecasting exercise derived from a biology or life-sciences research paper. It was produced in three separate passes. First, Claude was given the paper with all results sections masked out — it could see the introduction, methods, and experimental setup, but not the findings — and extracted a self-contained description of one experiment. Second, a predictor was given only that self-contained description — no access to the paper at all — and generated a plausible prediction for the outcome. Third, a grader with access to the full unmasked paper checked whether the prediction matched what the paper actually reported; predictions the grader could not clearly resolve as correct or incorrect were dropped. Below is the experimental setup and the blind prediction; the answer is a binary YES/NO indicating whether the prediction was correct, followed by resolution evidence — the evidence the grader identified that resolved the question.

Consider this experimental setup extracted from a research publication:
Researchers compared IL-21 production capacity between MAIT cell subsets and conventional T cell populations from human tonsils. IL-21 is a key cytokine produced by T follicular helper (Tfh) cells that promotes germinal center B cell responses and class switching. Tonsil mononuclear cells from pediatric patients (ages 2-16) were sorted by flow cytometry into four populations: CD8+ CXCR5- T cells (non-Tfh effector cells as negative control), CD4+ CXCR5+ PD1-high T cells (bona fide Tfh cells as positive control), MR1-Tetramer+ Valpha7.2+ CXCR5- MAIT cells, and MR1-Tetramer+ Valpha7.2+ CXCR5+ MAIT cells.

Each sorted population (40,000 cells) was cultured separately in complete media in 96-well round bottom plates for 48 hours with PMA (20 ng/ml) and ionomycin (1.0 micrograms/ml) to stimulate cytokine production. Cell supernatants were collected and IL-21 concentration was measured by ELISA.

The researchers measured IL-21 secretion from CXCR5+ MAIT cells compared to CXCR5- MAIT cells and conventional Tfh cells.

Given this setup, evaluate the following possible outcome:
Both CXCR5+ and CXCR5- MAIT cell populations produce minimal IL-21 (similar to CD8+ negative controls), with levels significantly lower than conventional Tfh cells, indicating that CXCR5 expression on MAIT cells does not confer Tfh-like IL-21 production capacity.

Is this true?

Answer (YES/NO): NO